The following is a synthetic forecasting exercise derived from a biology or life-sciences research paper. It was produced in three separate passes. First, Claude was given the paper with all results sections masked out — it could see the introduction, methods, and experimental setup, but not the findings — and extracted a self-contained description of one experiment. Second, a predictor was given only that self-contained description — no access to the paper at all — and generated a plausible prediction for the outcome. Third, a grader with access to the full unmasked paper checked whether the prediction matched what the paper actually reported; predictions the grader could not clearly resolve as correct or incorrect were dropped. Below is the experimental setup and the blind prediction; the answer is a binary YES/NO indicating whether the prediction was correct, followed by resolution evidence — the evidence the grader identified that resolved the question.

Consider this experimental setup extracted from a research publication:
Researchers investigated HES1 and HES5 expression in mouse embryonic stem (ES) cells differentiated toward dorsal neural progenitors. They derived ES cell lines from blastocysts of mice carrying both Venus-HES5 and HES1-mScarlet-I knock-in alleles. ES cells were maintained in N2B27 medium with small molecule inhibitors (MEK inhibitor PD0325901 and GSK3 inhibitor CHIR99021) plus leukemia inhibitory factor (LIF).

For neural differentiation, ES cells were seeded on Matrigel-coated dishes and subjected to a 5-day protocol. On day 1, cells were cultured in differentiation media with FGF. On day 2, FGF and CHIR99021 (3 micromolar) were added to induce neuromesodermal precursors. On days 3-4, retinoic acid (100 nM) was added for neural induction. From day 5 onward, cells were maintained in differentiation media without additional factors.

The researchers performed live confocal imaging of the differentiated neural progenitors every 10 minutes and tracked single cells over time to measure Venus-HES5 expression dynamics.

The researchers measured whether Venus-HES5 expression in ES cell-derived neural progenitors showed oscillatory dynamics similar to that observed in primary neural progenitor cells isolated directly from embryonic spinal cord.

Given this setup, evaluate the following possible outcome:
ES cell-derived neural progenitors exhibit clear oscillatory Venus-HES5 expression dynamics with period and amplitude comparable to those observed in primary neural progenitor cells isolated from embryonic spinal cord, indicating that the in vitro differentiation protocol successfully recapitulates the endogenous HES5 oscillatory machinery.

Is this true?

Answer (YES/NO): YES